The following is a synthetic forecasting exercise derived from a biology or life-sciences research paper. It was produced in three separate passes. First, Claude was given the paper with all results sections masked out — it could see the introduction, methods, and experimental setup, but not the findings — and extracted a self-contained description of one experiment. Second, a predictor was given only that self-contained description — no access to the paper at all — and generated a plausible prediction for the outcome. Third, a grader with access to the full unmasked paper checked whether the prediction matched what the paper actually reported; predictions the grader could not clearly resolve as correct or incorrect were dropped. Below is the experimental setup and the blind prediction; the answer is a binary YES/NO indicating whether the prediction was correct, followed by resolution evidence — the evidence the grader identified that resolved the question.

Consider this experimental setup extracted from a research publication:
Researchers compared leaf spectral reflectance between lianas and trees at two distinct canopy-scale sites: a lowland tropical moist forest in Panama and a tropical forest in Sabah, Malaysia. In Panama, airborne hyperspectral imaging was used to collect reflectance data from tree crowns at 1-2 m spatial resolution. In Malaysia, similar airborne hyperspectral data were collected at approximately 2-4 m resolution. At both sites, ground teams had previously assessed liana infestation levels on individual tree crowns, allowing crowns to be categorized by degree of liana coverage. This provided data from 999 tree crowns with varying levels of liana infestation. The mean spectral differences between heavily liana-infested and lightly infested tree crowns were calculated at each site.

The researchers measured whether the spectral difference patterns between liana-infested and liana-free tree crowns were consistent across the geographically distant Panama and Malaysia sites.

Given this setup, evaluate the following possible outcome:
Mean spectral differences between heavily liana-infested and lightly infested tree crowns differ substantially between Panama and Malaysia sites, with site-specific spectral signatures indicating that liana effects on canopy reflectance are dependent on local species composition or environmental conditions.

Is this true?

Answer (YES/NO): NO